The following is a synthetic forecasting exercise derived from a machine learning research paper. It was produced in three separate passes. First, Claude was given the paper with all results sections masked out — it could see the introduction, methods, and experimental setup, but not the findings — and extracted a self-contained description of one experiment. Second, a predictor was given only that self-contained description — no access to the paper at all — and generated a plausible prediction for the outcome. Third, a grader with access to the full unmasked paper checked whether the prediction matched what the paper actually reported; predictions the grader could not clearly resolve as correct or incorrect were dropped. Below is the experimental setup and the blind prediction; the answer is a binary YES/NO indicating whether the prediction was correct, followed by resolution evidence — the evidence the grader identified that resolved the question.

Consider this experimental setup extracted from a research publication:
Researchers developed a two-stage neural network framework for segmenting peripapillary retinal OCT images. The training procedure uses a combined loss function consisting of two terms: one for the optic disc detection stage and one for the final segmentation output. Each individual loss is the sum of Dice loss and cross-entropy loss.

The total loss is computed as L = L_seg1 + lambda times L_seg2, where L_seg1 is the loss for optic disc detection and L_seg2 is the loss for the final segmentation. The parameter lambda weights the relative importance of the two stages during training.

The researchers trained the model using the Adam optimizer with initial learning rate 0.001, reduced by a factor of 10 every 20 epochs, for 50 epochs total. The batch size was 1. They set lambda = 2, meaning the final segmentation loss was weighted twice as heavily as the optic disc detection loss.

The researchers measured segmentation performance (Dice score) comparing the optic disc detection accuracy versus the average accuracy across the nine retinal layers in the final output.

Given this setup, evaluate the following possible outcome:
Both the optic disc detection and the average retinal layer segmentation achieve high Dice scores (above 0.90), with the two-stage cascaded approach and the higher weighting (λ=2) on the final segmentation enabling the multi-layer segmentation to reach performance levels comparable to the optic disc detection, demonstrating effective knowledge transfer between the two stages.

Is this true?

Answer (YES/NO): NO